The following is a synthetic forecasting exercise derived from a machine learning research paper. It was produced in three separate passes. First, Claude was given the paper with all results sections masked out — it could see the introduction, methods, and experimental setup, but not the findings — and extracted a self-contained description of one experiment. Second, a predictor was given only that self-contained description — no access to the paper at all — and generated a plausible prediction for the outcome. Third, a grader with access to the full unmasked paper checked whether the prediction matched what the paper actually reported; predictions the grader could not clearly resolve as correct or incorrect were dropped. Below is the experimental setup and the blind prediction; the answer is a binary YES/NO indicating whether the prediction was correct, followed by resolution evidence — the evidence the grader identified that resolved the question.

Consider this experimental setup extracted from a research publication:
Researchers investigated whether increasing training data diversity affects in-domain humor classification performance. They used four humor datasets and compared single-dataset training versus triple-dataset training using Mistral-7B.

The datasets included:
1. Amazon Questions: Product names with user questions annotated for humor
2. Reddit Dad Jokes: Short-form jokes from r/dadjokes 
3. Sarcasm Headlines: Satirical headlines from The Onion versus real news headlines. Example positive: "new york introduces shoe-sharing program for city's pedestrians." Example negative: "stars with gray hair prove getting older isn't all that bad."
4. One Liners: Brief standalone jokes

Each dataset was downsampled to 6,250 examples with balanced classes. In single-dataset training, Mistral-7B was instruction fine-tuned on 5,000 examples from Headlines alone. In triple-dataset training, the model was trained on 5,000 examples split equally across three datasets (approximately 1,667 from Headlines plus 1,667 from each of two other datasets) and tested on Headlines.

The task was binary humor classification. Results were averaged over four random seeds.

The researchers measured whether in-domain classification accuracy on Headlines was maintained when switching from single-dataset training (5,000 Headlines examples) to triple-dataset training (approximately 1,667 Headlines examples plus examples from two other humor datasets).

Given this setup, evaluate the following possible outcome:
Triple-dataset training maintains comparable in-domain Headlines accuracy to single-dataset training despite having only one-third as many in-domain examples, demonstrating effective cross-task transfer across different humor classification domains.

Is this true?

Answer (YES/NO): YES